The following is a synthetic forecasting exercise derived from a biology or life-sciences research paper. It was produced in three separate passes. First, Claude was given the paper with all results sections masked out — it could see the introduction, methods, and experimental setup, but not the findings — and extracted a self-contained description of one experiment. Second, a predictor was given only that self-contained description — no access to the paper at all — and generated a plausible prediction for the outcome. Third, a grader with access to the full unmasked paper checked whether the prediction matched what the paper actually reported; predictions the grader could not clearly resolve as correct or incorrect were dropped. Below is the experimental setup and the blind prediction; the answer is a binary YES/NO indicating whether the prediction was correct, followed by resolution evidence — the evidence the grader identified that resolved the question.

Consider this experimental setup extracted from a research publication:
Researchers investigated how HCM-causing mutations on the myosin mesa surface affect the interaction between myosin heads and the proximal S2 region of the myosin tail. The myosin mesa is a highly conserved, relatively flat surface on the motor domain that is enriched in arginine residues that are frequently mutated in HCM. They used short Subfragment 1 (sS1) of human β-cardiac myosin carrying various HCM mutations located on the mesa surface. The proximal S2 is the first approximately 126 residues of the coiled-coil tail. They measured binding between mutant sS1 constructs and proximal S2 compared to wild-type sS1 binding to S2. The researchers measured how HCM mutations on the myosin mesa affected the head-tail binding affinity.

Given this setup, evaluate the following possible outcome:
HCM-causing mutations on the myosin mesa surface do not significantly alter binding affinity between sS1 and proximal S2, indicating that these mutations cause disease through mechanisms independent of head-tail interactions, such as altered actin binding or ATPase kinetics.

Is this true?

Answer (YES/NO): NO